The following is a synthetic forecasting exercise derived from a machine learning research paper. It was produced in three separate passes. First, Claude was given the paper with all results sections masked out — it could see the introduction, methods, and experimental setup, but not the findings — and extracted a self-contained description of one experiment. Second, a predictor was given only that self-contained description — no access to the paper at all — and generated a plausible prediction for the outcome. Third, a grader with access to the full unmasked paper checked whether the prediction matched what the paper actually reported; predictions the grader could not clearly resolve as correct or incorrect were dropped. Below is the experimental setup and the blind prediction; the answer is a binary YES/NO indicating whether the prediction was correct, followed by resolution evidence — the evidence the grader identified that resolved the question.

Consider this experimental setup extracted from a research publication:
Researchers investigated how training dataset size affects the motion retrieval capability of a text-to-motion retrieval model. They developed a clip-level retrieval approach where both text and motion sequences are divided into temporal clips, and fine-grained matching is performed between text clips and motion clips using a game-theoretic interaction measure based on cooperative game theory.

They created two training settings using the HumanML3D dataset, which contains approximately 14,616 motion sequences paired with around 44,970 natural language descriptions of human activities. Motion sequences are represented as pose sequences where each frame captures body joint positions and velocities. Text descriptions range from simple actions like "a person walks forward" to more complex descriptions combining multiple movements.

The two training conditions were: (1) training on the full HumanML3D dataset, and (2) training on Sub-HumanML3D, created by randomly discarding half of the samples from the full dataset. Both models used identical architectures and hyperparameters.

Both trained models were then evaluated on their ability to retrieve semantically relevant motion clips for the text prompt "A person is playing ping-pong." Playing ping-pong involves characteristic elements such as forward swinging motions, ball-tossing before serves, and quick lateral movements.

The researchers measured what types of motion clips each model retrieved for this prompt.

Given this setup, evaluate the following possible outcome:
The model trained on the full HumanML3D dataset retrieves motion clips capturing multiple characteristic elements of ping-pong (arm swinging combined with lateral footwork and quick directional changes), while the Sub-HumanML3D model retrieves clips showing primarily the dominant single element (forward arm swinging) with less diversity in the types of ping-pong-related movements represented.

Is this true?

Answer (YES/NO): NO